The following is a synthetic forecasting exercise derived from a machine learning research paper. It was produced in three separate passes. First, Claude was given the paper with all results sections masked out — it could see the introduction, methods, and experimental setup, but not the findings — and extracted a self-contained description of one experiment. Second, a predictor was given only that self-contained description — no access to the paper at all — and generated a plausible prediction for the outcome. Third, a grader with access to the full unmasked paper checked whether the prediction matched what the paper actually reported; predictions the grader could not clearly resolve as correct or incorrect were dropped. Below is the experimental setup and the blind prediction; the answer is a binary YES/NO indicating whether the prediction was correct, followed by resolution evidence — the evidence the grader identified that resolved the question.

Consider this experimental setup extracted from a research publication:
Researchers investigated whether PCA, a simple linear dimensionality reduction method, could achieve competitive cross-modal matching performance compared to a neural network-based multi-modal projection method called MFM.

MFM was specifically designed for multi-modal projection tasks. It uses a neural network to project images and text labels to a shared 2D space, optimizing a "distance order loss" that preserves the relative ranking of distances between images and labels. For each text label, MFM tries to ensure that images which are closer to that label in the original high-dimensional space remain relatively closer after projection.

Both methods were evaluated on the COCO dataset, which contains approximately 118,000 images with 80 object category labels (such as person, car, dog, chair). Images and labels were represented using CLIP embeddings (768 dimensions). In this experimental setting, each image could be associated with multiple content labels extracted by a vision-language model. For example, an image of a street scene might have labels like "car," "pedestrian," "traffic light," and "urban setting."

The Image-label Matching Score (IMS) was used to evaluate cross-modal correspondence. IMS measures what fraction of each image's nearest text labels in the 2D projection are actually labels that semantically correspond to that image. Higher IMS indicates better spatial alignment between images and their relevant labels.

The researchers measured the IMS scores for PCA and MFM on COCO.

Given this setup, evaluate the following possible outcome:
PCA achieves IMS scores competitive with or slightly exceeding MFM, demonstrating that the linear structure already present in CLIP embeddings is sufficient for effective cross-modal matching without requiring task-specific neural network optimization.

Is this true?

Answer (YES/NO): YES